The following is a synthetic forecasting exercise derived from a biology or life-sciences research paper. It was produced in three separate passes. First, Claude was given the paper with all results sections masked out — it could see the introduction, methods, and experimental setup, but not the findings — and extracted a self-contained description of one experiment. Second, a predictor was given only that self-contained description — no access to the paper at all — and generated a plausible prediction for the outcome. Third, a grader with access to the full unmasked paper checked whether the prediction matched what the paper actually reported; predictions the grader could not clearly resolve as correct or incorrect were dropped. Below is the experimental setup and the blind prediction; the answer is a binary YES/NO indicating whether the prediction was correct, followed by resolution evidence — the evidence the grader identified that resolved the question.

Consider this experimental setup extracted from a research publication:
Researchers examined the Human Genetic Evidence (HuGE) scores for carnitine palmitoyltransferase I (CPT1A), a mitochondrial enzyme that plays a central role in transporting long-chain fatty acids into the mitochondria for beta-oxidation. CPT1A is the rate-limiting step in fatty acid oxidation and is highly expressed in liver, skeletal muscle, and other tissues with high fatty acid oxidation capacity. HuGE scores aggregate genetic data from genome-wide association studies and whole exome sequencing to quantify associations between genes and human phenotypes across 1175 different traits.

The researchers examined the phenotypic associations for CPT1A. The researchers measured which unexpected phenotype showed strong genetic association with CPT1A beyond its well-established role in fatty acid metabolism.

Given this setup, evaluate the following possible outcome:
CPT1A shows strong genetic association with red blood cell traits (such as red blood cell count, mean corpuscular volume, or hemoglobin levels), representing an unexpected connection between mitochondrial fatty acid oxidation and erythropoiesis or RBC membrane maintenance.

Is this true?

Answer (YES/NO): NO